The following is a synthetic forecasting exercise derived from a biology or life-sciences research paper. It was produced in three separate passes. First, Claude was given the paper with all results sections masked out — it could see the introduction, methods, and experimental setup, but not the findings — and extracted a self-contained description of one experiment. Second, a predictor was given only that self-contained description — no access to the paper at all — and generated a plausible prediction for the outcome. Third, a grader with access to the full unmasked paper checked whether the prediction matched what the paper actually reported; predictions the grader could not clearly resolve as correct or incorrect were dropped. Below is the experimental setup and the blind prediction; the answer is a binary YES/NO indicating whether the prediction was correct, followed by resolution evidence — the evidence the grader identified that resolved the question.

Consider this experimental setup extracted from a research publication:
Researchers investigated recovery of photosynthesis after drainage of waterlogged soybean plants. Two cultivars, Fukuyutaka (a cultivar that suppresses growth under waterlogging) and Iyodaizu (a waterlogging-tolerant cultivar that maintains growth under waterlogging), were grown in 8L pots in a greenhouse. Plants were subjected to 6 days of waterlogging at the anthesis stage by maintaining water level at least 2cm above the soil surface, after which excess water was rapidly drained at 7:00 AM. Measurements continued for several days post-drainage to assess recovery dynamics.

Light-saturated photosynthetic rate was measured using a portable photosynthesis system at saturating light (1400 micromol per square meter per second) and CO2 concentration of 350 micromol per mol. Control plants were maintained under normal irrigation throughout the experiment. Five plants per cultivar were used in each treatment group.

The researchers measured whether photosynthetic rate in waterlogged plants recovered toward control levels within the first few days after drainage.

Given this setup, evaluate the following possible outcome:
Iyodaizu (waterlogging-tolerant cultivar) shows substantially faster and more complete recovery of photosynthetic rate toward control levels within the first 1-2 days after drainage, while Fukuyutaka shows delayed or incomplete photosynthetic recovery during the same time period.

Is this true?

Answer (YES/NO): NO